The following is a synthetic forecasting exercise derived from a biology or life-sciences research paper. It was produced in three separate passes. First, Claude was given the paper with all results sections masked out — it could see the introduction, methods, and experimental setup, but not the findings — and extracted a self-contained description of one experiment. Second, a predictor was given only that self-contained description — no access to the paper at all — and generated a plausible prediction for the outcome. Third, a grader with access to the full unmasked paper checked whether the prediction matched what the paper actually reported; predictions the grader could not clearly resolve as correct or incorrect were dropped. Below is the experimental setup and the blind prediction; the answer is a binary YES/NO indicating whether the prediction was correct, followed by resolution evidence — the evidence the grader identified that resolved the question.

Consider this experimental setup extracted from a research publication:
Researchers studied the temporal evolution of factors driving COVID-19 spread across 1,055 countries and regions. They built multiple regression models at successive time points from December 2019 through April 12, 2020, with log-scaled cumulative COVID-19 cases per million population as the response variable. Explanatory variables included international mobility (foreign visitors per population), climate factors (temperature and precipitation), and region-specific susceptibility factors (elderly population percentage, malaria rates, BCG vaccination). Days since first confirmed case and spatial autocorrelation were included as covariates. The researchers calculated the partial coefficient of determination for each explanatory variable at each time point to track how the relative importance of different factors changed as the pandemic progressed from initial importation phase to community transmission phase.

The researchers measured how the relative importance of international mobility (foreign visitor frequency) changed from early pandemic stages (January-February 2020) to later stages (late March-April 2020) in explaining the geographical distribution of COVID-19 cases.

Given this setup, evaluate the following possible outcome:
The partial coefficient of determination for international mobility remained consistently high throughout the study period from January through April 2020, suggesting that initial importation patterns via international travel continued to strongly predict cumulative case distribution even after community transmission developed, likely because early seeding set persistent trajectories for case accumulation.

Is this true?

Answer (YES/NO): NO